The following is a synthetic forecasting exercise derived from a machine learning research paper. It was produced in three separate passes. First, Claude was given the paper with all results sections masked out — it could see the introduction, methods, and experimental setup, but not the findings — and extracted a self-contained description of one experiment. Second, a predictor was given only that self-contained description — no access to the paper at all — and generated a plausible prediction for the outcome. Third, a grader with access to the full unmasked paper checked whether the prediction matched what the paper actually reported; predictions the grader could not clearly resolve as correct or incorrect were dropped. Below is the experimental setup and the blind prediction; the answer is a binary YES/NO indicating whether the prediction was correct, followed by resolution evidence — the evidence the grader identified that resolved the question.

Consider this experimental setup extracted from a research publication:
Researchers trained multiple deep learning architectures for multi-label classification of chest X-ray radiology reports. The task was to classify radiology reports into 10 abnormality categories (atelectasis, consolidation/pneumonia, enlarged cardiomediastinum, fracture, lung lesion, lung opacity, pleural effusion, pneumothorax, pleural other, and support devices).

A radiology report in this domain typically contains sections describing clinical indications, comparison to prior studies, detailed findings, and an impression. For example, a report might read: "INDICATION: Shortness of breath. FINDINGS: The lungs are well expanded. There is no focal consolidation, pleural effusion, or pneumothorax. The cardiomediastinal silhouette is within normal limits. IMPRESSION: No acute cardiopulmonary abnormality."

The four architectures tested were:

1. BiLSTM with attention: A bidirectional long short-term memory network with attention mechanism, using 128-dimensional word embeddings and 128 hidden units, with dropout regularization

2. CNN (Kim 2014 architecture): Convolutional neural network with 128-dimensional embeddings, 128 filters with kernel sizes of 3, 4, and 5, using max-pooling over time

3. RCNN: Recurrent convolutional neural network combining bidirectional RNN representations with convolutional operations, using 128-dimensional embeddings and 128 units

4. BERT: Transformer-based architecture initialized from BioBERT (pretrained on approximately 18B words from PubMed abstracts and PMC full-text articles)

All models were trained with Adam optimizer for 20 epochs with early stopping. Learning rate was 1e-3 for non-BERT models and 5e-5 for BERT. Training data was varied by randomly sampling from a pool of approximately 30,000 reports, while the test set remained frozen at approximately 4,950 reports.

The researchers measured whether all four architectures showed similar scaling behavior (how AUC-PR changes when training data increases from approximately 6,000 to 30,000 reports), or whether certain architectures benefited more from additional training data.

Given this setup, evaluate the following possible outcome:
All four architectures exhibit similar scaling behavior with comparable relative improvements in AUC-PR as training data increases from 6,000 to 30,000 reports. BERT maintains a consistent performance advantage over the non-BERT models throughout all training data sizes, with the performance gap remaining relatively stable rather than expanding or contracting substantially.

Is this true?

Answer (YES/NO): NO